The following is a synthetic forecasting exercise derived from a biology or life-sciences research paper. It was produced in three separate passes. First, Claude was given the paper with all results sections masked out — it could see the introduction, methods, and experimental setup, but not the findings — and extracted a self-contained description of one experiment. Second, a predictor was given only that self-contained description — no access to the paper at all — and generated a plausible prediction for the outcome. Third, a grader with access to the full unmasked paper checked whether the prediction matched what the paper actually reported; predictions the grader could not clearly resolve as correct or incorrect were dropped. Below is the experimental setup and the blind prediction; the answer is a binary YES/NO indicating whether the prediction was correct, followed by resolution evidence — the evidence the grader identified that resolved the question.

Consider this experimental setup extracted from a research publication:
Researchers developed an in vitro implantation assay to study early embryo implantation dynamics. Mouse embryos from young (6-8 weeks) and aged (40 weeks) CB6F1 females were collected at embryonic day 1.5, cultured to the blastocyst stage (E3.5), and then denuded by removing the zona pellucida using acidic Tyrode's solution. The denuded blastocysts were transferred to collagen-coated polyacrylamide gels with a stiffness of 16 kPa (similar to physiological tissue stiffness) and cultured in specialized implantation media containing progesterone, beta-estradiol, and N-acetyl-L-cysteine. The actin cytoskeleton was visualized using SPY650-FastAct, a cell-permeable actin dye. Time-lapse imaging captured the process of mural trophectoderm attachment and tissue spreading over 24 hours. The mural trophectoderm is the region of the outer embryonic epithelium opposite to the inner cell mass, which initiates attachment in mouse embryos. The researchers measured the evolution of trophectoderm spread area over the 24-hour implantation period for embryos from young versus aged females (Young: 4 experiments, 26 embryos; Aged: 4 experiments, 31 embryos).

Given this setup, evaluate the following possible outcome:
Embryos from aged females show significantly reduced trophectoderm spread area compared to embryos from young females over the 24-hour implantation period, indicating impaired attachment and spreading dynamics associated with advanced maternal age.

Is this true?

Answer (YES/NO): YES